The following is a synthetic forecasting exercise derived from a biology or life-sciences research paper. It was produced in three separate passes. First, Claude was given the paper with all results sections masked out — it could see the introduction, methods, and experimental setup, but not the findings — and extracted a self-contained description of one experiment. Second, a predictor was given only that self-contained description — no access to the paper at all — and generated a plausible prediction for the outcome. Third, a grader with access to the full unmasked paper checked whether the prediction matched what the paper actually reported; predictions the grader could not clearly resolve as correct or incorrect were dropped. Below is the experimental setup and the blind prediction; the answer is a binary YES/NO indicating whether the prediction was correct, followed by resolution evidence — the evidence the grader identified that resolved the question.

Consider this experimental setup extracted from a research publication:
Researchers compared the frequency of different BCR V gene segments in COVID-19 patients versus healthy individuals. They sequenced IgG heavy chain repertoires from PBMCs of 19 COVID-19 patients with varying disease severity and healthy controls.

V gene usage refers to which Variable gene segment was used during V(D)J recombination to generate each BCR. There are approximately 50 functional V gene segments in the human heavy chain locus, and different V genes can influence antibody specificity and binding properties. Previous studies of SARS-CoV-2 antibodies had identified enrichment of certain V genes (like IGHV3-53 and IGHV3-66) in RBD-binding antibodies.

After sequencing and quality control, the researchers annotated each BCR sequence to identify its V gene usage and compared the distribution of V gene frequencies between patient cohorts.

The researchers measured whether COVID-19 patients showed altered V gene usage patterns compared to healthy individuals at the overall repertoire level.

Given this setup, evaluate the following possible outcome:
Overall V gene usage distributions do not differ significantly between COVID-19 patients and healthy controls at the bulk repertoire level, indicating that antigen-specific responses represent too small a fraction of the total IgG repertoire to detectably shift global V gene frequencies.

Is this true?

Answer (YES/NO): YES